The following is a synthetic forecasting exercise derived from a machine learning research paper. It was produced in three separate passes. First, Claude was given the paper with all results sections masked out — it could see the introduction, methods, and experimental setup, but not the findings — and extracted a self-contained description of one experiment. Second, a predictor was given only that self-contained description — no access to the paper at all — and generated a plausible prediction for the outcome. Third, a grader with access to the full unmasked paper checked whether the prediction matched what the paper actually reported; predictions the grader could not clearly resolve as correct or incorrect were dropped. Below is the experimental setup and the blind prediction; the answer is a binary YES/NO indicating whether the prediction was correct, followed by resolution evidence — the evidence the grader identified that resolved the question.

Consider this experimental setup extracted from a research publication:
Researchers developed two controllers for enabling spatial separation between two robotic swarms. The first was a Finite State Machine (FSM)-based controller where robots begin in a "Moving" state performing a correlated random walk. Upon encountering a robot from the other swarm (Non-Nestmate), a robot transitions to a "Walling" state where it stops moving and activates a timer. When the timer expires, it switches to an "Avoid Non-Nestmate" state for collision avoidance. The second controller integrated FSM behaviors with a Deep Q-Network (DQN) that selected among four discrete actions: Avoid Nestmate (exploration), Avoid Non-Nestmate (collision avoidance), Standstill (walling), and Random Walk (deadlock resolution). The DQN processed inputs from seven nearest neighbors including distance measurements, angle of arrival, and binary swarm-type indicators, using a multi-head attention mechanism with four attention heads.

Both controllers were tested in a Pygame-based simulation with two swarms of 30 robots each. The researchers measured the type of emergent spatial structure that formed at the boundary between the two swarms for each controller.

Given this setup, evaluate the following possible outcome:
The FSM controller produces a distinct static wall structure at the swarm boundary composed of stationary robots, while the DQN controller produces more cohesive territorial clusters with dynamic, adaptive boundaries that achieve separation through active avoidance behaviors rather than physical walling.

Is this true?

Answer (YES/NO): NO